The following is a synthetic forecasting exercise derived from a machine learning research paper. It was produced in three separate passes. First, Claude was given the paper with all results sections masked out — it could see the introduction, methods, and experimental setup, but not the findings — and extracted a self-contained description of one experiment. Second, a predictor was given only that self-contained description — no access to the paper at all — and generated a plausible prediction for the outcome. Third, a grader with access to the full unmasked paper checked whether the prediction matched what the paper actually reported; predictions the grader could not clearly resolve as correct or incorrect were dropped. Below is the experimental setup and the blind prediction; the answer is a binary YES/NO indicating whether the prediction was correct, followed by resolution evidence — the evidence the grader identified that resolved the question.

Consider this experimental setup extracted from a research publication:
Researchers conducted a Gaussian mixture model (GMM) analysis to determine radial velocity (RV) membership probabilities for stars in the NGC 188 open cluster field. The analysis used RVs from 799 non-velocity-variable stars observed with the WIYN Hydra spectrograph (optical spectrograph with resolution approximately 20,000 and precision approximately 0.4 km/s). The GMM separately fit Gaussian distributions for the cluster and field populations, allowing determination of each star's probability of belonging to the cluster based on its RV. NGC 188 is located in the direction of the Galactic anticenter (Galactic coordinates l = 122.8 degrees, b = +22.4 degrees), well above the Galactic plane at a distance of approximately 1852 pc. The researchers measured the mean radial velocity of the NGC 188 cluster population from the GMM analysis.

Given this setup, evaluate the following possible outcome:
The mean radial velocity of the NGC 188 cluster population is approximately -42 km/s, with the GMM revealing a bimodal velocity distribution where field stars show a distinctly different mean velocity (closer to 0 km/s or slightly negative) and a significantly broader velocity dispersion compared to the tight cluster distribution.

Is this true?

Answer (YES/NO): NO